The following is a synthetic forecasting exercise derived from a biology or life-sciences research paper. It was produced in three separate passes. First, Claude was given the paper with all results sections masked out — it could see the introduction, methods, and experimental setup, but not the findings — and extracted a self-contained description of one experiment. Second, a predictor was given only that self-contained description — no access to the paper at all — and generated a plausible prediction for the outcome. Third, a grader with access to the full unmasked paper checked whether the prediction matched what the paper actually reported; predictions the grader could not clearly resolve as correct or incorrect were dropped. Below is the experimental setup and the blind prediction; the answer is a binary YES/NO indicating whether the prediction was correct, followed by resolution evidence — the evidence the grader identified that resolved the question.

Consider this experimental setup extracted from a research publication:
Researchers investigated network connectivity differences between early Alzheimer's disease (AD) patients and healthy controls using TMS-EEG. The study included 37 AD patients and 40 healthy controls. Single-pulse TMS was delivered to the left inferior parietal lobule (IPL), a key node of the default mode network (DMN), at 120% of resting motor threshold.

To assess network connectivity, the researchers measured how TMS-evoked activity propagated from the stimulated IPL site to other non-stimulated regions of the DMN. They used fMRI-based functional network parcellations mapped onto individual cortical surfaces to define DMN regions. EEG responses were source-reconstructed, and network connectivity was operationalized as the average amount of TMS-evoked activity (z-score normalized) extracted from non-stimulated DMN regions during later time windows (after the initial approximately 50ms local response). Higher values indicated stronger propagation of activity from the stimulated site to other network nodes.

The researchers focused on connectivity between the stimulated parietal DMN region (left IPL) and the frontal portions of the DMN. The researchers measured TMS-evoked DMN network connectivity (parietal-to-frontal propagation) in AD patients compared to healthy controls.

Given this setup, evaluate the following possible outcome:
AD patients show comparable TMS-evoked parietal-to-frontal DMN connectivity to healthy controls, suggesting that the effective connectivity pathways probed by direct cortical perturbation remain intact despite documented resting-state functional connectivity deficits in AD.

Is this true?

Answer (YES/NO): NO